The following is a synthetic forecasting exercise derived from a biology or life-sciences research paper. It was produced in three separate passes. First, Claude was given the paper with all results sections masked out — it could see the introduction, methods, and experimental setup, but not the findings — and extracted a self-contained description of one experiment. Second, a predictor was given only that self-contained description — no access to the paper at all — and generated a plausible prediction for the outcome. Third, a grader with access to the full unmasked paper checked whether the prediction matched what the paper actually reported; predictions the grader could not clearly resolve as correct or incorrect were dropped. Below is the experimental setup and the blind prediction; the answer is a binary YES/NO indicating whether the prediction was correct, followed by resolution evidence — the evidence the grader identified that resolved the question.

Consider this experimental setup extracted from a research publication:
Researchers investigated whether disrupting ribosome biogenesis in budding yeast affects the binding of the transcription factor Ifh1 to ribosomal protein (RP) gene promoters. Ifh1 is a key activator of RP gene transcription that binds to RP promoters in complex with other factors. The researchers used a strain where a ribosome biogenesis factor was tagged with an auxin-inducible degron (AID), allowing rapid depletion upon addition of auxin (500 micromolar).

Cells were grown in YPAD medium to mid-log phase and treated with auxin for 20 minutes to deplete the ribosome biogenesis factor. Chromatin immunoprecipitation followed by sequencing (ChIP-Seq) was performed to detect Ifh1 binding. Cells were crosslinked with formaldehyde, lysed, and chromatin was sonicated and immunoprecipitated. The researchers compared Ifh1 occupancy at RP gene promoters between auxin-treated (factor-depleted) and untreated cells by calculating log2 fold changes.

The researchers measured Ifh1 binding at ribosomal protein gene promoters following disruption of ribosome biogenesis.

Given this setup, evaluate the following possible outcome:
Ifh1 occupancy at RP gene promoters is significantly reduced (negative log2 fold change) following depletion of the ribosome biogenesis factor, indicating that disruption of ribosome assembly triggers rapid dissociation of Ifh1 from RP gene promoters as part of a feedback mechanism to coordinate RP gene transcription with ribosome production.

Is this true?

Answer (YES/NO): YES